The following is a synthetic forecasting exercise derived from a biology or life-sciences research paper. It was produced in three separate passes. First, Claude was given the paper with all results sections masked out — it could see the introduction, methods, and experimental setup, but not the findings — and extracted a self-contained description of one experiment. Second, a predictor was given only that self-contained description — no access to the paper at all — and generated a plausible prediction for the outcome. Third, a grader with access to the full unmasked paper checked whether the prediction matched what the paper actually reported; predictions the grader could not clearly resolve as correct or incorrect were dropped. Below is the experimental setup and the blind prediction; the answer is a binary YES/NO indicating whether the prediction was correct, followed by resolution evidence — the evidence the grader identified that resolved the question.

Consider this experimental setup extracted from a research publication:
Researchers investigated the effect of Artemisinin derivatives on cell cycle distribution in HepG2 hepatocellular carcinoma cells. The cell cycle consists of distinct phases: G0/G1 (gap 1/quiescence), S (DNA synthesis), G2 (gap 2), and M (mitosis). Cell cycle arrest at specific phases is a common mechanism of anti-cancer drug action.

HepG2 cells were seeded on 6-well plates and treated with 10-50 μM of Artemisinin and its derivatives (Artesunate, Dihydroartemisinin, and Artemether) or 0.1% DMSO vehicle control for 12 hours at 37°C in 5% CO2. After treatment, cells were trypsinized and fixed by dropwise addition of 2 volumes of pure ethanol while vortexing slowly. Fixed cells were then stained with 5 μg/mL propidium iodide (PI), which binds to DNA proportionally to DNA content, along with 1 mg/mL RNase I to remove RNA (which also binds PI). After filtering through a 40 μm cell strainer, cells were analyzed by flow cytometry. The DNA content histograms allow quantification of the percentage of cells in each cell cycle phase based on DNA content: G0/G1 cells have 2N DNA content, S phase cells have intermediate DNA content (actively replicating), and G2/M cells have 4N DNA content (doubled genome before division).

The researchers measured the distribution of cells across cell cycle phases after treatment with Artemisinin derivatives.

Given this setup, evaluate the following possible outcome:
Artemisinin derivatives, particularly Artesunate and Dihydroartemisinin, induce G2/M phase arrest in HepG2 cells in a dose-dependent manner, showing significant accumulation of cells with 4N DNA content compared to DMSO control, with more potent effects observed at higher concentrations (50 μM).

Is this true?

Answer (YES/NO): NO